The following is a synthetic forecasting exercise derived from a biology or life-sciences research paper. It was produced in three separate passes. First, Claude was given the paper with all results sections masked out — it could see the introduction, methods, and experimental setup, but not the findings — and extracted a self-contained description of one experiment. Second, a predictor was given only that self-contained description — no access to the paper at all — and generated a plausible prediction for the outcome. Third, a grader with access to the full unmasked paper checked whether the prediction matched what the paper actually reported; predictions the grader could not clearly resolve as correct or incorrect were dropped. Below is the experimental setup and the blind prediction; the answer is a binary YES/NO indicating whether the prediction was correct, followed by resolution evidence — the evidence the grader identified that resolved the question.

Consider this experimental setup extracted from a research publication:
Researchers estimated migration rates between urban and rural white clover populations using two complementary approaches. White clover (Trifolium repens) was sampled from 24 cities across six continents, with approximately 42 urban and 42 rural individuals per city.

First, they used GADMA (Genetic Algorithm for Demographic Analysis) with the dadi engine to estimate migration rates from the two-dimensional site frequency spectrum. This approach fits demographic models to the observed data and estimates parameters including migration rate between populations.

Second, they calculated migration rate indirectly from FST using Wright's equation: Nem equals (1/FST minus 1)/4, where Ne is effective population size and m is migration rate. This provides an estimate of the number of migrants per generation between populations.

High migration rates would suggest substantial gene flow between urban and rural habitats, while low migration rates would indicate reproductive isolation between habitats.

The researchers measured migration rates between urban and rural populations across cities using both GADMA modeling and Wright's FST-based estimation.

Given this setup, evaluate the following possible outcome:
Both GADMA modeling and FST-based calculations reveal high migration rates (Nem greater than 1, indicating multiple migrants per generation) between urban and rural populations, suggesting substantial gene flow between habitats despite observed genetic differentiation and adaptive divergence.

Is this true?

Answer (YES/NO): YES